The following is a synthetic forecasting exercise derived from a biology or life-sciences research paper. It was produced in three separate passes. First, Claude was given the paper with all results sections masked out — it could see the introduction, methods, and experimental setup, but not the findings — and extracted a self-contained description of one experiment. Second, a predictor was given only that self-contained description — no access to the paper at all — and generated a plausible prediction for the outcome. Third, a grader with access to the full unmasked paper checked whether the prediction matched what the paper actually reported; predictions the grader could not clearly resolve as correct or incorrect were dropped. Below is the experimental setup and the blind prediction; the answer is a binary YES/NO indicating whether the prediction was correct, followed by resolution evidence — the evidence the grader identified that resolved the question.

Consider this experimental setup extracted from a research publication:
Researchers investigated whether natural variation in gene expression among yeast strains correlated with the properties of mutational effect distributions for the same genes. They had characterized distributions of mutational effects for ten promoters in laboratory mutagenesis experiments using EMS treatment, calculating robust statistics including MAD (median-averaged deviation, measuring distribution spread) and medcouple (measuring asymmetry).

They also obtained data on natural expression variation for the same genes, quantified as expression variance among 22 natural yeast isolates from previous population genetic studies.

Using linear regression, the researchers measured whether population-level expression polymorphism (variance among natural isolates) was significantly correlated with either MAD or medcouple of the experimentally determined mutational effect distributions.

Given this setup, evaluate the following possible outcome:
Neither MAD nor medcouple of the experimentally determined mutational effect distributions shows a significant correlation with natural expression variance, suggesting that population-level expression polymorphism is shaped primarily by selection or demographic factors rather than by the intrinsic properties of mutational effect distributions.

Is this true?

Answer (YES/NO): NO